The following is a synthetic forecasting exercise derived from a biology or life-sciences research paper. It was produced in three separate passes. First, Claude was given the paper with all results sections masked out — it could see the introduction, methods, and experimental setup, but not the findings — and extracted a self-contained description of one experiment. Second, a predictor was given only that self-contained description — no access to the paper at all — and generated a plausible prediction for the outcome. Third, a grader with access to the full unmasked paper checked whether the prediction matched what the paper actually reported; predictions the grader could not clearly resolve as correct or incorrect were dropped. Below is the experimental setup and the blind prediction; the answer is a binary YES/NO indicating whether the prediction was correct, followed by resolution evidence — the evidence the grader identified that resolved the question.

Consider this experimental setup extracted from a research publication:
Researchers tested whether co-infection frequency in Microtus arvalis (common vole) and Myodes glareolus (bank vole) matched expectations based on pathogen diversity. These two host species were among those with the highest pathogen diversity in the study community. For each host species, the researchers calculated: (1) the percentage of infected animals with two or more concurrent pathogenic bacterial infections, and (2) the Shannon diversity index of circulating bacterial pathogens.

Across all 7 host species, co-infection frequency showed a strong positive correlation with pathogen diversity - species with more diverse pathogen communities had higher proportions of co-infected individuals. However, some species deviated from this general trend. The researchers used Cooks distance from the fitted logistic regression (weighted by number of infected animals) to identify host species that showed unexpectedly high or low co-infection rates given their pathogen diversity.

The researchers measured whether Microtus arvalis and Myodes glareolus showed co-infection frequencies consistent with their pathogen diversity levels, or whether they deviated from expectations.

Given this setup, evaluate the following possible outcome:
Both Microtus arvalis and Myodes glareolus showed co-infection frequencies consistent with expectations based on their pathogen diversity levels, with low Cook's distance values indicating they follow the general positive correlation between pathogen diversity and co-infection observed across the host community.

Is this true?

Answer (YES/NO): NO